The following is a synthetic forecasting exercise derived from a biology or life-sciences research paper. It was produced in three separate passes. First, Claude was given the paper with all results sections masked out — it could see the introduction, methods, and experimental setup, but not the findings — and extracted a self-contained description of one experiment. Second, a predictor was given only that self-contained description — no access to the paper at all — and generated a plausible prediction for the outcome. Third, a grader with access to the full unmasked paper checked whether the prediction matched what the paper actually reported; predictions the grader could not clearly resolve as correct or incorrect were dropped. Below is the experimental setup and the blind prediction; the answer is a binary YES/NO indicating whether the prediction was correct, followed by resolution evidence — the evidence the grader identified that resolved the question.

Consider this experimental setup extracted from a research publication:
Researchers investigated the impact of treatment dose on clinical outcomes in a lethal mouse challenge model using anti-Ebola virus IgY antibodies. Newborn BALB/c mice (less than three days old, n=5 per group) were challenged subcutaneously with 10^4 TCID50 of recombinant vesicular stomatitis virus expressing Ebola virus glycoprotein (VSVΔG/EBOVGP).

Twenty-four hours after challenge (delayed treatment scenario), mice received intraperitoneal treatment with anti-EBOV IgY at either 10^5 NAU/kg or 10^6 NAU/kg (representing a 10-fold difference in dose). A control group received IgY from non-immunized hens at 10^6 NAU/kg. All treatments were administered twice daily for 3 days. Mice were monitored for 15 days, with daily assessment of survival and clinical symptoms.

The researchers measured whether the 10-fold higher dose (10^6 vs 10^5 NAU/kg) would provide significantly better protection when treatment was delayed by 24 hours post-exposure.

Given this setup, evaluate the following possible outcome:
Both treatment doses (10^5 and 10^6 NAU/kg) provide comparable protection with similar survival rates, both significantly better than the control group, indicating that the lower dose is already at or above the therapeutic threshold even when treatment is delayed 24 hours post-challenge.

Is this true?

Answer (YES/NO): NO